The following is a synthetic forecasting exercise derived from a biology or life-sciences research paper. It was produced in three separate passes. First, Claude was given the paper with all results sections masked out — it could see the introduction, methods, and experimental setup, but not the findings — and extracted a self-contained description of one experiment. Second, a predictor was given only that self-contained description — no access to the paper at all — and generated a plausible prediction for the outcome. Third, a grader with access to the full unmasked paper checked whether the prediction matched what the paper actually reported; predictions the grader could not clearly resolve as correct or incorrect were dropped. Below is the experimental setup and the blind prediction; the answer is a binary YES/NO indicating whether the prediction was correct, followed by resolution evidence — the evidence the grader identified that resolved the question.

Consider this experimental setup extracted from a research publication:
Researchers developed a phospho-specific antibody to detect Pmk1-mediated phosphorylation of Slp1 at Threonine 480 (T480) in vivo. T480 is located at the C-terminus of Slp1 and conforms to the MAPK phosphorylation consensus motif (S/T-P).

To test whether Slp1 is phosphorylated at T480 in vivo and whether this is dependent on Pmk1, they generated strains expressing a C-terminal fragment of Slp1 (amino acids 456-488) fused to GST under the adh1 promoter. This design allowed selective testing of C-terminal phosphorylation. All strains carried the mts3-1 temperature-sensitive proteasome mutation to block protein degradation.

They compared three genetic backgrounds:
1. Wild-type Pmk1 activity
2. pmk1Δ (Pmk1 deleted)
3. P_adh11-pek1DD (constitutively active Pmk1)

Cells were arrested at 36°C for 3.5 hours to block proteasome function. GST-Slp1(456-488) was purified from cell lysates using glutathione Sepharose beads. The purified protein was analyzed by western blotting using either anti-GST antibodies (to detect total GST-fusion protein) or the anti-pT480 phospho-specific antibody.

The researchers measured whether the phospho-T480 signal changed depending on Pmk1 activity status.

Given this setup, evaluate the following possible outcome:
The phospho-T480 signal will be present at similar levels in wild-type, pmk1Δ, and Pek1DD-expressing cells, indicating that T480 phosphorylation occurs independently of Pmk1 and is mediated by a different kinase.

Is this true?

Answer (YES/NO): NO